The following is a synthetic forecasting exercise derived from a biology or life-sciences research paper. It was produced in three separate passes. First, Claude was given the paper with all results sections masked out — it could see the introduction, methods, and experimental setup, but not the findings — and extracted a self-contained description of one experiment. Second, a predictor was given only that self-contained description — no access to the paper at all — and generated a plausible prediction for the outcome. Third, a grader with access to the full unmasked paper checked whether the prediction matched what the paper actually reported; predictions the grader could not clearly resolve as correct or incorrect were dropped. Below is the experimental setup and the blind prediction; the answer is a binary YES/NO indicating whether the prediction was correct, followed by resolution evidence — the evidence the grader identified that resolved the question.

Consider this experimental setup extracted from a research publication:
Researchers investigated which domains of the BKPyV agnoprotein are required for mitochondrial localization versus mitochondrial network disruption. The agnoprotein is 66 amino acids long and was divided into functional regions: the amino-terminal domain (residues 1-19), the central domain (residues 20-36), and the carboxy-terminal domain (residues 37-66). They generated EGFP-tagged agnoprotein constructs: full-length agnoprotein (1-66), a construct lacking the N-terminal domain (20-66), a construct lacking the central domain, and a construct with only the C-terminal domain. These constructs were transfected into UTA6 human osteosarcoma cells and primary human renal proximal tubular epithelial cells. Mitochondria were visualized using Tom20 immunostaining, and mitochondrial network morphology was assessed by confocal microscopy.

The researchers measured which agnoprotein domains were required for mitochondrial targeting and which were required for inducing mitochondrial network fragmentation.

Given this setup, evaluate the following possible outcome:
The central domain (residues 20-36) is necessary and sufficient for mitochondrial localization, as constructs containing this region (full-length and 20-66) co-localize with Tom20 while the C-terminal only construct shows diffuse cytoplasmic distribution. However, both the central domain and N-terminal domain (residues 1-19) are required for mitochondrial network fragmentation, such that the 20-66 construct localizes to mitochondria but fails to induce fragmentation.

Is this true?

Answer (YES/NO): NO